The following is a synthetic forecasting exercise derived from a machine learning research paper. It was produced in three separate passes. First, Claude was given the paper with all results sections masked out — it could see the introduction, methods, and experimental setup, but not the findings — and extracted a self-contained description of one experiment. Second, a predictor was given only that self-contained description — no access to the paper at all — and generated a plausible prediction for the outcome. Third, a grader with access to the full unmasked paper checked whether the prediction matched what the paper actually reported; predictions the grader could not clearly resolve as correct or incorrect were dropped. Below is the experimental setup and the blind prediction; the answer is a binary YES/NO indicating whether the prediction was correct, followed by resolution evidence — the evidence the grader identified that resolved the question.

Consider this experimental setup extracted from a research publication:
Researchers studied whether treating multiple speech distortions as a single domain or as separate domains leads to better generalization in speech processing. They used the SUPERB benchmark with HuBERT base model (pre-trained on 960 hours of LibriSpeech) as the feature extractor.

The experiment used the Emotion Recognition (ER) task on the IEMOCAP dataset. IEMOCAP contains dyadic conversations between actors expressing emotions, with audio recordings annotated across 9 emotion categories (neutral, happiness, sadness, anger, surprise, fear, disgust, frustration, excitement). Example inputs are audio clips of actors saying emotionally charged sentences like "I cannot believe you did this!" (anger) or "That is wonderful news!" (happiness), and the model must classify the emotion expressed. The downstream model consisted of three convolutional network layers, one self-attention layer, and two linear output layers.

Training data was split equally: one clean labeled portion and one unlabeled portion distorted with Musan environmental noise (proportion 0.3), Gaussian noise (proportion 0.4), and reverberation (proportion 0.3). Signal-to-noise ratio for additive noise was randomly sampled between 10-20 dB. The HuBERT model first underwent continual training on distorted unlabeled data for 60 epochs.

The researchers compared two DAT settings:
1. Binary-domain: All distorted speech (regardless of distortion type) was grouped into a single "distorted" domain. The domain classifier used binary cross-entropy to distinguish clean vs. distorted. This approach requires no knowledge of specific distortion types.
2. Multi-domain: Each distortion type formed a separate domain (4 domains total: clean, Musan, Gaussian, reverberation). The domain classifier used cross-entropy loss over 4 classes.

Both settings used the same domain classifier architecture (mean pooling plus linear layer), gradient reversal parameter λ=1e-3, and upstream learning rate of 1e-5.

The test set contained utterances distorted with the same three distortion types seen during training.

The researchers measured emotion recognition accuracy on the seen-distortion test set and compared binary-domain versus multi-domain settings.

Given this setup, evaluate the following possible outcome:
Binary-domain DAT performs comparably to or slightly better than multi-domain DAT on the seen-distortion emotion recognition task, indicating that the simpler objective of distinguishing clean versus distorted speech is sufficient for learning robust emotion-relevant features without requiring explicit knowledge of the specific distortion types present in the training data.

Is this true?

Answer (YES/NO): NO